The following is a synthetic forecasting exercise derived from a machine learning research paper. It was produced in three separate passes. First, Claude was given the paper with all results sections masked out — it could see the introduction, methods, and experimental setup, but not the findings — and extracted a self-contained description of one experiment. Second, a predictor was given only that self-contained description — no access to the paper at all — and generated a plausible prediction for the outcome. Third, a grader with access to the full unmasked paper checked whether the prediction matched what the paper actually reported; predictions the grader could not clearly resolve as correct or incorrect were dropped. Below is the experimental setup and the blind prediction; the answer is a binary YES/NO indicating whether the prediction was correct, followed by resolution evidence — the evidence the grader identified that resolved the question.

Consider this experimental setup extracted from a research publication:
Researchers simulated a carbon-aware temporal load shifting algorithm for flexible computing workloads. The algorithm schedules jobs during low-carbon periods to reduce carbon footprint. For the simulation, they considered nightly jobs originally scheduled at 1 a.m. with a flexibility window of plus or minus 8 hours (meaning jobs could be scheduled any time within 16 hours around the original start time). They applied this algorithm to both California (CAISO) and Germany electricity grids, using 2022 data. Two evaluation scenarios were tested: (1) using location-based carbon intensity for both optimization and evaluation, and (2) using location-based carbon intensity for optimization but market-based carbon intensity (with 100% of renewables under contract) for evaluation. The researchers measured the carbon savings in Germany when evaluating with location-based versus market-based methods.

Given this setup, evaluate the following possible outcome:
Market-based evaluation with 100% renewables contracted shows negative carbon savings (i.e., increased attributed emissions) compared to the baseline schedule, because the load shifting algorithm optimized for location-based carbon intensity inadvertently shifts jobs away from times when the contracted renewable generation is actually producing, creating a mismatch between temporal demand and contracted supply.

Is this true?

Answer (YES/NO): NO